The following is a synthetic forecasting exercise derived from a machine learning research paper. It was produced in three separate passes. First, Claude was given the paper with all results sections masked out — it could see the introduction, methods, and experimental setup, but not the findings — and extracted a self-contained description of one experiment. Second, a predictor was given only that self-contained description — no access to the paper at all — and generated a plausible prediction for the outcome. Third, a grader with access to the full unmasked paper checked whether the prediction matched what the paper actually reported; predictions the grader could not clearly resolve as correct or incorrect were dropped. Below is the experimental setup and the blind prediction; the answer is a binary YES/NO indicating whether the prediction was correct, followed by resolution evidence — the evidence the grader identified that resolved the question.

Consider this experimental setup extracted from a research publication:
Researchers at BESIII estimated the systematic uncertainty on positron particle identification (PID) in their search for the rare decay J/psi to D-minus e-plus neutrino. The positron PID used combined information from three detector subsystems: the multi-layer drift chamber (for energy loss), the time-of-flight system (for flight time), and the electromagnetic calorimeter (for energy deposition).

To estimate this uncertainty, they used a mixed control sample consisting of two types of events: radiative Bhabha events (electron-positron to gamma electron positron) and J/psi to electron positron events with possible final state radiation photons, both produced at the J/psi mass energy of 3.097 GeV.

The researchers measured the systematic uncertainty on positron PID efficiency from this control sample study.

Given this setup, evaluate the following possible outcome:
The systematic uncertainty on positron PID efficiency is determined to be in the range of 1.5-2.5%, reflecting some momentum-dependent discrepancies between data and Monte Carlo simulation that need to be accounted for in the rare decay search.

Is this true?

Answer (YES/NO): NO